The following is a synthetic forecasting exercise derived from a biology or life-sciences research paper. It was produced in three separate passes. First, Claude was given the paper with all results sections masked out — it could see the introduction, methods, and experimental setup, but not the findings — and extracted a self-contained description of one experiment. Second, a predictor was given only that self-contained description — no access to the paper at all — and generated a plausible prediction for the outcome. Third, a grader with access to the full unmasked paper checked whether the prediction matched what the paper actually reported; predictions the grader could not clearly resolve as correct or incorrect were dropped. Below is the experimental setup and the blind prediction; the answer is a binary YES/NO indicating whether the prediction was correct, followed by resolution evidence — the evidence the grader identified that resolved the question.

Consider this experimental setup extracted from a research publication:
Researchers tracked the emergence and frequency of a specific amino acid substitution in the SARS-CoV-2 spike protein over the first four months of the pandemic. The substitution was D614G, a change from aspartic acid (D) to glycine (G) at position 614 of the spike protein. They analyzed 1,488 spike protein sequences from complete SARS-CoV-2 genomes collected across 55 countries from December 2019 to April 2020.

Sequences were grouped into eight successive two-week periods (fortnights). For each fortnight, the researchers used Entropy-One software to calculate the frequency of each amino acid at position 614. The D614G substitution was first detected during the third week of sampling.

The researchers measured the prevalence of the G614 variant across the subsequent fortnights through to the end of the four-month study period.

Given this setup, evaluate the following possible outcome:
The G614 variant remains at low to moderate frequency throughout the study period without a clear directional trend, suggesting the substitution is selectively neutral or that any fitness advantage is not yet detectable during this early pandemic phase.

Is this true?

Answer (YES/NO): NO